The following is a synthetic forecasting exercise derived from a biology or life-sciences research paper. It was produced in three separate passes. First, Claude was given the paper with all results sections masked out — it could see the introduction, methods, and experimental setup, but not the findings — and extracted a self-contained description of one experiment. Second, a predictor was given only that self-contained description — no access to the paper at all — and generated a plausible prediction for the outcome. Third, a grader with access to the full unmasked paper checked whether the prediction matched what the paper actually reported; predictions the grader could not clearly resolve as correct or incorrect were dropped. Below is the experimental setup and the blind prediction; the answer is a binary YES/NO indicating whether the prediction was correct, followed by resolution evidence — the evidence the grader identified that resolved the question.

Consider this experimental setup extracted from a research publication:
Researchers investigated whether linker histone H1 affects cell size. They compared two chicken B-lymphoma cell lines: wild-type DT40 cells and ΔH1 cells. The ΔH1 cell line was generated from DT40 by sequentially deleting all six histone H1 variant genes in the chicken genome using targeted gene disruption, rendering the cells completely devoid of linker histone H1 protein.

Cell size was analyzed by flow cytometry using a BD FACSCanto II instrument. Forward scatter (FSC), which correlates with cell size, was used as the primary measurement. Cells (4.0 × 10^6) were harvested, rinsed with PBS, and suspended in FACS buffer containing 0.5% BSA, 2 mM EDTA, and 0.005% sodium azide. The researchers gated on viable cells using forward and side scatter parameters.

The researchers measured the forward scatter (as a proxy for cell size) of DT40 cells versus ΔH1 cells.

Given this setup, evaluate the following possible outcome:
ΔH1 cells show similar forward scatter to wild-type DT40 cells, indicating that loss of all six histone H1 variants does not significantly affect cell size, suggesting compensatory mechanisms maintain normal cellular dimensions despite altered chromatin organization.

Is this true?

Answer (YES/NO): NO